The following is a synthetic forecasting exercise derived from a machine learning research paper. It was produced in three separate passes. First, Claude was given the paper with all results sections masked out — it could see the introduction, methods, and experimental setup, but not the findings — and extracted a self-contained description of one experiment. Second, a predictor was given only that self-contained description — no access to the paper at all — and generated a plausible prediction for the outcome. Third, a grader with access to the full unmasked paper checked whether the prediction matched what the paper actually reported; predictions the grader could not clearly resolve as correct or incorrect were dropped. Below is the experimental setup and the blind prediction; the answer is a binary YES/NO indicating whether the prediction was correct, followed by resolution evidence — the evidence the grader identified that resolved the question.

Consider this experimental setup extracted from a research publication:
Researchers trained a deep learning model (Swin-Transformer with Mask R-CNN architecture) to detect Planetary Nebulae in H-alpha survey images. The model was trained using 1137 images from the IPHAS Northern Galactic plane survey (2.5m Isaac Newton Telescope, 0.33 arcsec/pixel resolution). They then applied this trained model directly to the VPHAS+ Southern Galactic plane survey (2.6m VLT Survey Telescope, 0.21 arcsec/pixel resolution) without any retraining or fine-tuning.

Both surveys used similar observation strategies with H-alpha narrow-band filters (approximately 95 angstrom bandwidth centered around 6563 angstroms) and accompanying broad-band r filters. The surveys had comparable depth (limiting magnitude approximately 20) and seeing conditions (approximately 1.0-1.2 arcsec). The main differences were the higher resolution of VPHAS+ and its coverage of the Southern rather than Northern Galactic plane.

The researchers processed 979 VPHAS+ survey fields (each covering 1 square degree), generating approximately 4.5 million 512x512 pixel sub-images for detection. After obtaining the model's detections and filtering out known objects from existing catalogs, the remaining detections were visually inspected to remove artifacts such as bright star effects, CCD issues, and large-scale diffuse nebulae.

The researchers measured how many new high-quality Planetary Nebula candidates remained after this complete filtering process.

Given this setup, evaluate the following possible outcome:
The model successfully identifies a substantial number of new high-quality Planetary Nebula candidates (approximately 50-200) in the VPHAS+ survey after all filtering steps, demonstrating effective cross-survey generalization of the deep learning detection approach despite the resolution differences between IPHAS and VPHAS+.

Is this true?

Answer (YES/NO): NO